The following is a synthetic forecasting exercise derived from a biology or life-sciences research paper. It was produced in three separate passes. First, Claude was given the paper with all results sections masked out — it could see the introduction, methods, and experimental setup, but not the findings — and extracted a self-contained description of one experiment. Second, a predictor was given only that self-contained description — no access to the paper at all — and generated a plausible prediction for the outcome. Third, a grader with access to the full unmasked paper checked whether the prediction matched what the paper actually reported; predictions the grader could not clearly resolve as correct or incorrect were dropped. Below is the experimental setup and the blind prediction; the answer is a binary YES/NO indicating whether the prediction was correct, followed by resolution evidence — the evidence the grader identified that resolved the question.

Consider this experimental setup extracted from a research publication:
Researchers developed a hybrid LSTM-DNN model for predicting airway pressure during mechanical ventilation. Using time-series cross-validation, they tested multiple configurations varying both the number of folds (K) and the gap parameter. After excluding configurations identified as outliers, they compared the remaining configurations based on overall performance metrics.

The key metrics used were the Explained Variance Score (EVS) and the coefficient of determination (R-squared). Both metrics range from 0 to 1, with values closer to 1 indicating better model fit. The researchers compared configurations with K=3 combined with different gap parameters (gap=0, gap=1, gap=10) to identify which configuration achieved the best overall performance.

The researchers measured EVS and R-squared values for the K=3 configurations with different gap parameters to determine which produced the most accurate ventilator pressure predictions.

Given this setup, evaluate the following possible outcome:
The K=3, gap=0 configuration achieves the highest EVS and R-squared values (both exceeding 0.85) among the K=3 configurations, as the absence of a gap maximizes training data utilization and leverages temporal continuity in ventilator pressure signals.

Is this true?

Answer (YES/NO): NO